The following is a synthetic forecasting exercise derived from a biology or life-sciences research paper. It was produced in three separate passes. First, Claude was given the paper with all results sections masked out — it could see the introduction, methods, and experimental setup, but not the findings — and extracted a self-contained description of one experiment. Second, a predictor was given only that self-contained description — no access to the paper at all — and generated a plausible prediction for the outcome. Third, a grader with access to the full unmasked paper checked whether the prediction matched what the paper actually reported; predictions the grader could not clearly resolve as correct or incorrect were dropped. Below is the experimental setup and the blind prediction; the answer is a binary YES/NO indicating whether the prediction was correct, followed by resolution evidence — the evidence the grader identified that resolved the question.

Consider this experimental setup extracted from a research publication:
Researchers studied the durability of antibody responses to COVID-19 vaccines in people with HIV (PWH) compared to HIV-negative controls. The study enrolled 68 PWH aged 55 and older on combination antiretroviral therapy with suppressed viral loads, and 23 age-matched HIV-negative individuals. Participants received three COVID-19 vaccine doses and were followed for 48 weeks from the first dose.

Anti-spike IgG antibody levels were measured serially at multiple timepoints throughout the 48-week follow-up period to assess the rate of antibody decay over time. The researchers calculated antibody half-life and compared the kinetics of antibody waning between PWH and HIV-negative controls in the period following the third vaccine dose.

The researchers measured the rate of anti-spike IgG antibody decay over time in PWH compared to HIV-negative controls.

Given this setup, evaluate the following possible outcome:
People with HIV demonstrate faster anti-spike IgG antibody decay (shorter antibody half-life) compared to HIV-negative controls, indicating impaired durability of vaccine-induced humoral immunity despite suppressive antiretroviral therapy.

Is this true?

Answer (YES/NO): NO